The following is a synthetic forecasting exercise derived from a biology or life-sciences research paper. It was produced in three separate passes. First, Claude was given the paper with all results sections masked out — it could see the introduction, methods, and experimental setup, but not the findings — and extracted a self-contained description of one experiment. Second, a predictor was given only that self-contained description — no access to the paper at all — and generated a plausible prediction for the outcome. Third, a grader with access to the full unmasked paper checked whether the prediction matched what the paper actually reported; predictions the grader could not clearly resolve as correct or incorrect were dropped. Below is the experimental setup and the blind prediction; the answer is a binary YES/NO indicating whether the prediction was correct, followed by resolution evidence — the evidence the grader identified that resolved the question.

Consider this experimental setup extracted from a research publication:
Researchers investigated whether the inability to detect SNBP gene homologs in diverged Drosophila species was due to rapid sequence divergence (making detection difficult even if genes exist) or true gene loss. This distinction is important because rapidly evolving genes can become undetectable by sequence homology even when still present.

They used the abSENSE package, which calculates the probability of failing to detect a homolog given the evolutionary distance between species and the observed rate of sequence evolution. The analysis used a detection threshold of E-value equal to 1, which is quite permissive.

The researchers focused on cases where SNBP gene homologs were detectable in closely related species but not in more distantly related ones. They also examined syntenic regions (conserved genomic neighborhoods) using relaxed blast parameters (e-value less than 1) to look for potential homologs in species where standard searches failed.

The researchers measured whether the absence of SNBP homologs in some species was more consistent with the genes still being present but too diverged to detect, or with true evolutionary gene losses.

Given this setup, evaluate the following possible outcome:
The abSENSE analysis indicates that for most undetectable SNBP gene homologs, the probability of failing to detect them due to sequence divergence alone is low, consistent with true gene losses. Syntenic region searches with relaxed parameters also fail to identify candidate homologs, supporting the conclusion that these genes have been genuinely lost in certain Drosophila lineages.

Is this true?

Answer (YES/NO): YES